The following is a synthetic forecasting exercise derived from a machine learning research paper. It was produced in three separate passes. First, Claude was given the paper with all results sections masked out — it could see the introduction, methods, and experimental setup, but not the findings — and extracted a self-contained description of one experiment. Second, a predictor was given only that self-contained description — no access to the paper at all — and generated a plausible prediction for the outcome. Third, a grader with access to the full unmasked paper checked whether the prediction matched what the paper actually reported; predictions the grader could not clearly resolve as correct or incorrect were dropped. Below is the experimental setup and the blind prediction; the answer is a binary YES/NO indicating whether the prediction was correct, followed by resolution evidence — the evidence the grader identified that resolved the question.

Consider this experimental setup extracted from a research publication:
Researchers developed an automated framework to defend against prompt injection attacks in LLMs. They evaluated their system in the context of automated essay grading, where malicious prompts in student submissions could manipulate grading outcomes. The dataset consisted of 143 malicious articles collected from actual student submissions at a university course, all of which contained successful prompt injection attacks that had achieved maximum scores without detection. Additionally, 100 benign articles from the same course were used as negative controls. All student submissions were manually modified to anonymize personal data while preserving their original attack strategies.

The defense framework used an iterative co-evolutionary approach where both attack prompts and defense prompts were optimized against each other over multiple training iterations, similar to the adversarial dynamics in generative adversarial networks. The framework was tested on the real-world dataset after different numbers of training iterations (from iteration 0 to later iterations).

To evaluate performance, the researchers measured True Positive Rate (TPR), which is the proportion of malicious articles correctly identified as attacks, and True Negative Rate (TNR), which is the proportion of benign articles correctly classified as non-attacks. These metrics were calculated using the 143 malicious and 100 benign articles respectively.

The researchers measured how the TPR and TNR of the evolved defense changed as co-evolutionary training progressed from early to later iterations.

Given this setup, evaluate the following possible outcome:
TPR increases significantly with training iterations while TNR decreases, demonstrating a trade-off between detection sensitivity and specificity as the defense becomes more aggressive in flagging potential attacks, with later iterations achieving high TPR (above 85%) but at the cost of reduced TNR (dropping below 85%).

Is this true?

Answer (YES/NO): NO